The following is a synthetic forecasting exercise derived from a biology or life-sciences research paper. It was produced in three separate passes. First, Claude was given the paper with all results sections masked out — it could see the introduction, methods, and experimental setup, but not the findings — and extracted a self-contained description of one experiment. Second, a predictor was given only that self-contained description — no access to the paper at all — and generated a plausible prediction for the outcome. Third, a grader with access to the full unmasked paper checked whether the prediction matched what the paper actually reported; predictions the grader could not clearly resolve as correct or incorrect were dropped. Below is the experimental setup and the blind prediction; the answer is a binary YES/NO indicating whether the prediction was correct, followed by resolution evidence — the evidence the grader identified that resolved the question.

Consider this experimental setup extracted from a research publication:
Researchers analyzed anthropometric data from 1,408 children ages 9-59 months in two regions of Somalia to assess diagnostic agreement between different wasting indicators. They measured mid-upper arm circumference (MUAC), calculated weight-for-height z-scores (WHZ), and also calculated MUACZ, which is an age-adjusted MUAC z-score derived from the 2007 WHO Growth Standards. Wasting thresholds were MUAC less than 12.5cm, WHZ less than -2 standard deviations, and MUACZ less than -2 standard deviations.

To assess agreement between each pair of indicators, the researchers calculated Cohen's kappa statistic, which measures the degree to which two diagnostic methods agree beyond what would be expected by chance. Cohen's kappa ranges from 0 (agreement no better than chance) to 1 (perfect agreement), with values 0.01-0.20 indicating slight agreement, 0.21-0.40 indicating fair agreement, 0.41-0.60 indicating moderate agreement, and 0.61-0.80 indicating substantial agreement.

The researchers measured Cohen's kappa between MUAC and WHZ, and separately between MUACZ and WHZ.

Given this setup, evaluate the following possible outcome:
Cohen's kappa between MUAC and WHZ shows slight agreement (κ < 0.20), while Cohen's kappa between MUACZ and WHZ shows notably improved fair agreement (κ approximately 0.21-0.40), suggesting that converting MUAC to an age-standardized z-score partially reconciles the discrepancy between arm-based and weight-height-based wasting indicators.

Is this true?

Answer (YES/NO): YES